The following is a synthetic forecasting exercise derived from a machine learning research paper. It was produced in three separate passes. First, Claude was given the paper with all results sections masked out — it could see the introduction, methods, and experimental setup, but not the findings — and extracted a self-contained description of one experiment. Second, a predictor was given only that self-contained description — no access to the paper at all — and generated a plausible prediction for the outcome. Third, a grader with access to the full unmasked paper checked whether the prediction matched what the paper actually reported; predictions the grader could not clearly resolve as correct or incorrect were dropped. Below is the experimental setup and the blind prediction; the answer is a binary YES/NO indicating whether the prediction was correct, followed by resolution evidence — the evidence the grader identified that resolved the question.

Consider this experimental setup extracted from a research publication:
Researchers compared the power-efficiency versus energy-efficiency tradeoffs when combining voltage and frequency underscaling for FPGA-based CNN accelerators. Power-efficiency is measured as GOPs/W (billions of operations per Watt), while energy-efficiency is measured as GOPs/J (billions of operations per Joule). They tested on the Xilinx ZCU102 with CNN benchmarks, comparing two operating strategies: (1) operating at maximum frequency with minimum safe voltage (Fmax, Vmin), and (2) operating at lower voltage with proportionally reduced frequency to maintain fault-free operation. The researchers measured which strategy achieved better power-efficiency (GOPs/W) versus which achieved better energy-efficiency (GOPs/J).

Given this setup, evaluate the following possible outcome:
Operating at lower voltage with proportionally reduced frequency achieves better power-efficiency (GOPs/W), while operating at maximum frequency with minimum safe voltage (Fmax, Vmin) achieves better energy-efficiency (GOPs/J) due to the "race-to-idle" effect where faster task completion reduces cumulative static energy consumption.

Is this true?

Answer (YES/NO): YES